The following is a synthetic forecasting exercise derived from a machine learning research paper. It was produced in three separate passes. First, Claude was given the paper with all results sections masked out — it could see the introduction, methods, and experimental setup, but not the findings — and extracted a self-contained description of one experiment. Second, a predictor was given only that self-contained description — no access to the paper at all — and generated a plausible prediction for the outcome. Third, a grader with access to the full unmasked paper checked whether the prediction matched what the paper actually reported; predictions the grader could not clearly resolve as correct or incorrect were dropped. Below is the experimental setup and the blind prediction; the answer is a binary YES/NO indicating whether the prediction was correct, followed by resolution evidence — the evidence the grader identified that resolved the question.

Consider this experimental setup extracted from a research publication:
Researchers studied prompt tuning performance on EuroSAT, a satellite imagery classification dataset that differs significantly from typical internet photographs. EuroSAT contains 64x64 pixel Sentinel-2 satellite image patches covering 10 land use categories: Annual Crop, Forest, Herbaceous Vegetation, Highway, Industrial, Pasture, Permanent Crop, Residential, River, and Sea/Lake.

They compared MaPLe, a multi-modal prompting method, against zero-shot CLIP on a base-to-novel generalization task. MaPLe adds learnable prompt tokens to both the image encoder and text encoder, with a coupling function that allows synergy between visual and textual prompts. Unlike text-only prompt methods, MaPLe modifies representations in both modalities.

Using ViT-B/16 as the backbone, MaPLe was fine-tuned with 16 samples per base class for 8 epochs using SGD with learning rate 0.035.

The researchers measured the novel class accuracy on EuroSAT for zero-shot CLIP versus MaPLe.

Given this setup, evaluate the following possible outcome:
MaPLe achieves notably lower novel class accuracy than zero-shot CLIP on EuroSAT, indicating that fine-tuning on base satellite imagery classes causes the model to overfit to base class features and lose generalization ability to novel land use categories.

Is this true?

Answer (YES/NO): NO